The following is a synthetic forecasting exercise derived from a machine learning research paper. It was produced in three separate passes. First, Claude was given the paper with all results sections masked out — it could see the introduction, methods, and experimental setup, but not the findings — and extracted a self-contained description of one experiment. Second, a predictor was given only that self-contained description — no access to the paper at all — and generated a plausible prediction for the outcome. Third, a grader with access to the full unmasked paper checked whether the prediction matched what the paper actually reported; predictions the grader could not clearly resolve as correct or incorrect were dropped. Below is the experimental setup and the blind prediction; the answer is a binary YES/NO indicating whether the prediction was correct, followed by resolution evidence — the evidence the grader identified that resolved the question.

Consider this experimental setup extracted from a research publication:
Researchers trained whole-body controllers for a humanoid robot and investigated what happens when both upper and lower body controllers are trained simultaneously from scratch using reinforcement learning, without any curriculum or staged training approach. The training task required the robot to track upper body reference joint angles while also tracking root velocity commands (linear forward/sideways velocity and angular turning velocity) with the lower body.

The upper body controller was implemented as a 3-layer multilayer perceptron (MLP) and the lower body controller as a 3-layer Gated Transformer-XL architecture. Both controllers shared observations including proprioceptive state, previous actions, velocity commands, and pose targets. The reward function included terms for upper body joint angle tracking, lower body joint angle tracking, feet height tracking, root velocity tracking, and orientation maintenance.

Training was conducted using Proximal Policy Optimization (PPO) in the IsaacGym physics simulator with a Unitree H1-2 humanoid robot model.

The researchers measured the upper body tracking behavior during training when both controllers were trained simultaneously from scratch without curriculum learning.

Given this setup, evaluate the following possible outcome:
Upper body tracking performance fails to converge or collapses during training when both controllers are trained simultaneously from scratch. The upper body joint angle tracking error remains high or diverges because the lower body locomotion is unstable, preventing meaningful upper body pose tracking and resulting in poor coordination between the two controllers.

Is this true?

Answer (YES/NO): NO